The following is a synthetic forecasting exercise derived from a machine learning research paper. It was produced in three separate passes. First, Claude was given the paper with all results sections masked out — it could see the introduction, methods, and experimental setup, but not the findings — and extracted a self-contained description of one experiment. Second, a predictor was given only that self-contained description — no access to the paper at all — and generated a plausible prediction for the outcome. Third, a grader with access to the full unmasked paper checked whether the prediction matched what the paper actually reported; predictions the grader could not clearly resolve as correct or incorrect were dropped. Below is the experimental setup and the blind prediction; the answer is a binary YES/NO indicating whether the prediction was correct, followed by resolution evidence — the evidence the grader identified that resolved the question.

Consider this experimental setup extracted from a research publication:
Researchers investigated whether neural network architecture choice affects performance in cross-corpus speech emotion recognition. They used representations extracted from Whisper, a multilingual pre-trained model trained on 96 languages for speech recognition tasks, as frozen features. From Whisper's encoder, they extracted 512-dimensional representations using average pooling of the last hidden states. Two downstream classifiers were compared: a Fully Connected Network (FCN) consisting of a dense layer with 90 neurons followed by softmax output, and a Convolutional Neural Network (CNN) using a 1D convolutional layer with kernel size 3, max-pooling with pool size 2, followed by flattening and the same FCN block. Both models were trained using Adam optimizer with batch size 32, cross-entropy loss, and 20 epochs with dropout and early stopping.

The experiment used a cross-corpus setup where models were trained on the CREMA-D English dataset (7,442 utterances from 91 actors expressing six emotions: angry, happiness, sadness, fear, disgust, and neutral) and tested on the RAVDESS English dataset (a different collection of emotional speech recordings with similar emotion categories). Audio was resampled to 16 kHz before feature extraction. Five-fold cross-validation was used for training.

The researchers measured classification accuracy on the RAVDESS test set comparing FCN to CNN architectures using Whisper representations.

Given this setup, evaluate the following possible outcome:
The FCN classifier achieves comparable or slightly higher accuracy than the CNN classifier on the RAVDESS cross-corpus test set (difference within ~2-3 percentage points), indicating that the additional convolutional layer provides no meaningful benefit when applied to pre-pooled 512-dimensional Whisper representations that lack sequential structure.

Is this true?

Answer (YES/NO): NO